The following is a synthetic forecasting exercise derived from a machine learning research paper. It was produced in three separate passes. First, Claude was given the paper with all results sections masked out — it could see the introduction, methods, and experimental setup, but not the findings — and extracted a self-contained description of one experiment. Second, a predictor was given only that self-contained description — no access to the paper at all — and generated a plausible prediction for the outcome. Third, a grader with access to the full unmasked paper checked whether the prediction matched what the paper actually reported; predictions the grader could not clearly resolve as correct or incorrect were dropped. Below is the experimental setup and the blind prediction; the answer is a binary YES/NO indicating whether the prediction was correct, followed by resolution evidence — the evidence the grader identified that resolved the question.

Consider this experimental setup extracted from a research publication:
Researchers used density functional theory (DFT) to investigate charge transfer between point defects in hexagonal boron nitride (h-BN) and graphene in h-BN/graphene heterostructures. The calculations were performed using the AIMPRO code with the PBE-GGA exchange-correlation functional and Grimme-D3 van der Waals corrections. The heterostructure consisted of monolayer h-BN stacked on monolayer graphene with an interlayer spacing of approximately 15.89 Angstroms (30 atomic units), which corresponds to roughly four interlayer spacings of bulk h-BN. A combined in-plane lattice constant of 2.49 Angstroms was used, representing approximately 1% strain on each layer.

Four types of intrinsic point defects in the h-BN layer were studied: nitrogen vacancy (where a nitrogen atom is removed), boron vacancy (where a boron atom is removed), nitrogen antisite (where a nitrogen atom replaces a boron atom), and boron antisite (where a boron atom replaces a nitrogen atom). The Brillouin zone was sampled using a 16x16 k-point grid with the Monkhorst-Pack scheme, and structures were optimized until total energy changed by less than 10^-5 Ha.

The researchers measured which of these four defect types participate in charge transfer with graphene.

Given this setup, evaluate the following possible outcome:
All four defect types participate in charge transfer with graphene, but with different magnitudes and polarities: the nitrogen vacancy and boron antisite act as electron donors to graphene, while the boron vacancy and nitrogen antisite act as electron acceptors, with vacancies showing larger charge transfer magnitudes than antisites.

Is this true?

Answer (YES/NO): NO